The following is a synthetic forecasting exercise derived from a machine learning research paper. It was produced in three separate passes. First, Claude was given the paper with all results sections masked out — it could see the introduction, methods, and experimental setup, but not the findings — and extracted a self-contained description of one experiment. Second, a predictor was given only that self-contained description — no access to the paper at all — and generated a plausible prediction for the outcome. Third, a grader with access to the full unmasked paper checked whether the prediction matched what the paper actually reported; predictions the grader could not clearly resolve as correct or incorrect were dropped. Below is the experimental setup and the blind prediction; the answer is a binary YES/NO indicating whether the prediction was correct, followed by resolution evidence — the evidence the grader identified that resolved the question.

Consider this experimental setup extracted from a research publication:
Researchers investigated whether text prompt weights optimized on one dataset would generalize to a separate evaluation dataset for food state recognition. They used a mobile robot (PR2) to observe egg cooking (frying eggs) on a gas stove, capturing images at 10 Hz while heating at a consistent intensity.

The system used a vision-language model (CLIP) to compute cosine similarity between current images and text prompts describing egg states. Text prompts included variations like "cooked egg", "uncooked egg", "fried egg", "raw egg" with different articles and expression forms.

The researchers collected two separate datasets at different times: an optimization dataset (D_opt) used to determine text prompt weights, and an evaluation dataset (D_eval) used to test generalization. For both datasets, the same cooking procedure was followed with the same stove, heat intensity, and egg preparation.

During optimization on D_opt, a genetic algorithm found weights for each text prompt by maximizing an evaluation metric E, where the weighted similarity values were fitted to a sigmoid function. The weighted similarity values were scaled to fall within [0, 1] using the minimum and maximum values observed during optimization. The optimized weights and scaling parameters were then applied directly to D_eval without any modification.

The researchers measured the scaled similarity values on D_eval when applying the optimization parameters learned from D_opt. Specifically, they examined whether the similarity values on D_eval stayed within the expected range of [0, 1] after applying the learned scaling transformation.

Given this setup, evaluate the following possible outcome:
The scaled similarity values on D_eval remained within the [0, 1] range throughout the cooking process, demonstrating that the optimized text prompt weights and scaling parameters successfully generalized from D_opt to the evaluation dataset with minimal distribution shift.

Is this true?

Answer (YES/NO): NO